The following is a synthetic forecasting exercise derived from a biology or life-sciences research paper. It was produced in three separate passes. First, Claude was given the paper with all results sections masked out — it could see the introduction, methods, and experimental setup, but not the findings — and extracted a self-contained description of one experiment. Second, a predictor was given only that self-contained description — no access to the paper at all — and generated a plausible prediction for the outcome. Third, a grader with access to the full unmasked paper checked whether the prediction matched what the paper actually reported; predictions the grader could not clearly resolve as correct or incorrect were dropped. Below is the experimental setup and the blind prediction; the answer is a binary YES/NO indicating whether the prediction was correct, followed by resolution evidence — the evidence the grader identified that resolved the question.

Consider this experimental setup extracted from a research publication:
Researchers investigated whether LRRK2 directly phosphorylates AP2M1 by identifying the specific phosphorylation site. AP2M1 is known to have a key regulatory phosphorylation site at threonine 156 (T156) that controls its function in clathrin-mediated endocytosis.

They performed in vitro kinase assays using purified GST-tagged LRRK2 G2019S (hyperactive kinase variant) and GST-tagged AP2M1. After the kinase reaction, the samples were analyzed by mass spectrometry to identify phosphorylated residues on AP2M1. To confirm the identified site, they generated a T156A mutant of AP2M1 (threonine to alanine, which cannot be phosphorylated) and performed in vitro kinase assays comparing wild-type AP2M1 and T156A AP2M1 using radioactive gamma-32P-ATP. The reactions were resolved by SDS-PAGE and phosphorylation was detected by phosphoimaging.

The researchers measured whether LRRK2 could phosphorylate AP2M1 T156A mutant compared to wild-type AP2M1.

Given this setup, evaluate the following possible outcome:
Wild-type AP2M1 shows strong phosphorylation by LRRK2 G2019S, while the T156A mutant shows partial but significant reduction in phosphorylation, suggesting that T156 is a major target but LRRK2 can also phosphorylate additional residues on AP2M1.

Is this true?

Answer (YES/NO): NO